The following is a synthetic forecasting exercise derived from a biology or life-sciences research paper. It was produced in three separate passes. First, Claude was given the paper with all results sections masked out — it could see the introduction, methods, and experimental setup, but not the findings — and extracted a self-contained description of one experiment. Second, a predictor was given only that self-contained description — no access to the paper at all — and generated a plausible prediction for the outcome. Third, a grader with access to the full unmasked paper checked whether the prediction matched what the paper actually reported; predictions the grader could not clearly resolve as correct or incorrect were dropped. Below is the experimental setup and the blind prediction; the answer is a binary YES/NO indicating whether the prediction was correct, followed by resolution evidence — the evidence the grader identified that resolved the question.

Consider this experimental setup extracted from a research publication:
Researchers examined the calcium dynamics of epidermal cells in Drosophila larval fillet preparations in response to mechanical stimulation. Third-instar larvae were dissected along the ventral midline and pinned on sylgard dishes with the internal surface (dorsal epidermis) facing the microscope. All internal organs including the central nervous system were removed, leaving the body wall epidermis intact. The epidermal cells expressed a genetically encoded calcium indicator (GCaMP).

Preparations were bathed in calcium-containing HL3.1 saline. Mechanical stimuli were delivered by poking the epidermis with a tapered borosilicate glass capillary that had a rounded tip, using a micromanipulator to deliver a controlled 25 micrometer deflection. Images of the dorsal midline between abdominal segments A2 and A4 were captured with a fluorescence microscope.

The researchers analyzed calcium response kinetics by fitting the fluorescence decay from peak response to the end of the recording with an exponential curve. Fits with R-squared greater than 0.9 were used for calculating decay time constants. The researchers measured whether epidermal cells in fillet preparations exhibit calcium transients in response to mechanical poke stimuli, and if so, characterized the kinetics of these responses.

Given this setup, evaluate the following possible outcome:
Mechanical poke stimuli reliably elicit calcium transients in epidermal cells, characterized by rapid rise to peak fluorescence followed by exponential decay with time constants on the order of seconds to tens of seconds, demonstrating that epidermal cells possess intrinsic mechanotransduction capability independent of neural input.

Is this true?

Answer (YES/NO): NO